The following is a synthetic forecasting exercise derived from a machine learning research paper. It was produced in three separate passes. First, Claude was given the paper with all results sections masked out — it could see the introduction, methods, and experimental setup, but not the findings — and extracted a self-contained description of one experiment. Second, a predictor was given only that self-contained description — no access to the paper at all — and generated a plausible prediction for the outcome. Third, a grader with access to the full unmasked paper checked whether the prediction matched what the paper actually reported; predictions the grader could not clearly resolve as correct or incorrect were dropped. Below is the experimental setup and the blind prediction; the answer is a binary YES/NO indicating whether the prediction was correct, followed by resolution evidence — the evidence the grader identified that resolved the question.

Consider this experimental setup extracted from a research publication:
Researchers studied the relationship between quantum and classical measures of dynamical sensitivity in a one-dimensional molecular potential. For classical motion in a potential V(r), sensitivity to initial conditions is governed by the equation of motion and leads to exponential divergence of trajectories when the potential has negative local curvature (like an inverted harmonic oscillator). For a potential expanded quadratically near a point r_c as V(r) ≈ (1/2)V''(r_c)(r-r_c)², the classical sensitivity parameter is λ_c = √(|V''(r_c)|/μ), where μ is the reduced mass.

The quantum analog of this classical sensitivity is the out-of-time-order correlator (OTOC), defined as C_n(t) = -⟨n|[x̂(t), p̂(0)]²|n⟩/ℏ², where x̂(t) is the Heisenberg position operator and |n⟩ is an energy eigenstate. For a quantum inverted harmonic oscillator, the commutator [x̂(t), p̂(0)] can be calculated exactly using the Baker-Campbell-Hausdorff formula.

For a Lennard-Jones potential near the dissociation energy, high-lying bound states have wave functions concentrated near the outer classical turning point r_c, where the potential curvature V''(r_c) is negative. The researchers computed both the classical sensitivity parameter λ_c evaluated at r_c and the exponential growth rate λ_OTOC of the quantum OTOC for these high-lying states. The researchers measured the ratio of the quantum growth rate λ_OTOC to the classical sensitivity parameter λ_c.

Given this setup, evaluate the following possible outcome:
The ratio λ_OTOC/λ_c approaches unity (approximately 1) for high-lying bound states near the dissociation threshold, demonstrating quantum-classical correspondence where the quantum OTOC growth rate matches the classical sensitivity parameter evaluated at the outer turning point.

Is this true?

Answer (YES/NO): NO